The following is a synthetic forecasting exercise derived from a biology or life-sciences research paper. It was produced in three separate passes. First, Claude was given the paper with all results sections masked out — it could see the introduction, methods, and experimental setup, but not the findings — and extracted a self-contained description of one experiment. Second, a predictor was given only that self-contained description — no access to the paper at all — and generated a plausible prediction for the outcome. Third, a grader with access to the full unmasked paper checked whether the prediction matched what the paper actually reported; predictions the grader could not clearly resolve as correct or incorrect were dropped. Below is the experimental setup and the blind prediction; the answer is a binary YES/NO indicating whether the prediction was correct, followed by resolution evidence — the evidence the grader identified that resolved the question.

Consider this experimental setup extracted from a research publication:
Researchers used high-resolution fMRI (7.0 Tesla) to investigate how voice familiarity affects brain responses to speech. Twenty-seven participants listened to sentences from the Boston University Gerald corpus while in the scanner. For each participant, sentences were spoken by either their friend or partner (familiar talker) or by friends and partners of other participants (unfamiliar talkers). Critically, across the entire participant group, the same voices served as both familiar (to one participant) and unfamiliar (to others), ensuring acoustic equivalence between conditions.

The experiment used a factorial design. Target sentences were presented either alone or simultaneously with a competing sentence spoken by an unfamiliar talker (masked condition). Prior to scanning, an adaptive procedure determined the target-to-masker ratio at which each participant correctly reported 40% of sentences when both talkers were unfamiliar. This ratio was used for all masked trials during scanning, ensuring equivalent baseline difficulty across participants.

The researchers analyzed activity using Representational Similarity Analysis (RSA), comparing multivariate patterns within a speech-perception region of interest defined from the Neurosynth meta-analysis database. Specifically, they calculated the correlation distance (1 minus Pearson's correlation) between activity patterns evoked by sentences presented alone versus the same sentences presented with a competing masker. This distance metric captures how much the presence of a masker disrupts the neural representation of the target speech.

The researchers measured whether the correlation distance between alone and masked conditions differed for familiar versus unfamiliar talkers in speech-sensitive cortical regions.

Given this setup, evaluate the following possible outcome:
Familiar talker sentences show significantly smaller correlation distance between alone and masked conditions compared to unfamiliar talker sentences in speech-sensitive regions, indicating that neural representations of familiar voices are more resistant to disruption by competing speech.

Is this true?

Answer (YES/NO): YES